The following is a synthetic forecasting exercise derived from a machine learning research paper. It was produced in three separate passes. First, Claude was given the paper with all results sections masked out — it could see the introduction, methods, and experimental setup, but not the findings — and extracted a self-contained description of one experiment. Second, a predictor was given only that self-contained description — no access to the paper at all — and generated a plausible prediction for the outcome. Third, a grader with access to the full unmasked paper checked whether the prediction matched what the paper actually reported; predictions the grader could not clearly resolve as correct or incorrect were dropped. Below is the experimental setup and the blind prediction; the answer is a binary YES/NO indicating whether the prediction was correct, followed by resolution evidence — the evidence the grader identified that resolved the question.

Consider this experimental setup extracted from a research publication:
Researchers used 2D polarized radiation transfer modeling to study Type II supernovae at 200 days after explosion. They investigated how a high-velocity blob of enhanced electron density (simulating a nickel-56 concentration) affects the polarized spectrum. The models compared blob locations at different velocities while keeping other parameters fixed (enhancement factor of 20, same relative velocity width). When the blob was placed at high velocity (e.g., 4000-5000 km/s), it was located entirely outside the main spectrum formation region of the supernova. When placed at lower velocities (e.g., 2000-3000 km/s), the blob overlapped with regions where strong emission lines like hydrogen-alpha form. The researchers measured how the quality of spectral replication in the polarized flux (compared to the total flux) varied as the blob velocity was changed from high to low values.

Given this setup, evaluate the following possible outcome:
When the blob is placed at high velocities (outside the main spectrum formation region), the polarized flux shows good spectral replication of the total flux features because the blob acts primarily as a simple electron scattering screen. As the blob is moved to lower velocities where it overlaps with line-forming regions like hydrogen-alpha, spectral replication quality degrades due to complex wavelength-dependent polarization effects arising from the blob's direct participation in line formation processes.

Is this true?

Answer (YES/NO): YES